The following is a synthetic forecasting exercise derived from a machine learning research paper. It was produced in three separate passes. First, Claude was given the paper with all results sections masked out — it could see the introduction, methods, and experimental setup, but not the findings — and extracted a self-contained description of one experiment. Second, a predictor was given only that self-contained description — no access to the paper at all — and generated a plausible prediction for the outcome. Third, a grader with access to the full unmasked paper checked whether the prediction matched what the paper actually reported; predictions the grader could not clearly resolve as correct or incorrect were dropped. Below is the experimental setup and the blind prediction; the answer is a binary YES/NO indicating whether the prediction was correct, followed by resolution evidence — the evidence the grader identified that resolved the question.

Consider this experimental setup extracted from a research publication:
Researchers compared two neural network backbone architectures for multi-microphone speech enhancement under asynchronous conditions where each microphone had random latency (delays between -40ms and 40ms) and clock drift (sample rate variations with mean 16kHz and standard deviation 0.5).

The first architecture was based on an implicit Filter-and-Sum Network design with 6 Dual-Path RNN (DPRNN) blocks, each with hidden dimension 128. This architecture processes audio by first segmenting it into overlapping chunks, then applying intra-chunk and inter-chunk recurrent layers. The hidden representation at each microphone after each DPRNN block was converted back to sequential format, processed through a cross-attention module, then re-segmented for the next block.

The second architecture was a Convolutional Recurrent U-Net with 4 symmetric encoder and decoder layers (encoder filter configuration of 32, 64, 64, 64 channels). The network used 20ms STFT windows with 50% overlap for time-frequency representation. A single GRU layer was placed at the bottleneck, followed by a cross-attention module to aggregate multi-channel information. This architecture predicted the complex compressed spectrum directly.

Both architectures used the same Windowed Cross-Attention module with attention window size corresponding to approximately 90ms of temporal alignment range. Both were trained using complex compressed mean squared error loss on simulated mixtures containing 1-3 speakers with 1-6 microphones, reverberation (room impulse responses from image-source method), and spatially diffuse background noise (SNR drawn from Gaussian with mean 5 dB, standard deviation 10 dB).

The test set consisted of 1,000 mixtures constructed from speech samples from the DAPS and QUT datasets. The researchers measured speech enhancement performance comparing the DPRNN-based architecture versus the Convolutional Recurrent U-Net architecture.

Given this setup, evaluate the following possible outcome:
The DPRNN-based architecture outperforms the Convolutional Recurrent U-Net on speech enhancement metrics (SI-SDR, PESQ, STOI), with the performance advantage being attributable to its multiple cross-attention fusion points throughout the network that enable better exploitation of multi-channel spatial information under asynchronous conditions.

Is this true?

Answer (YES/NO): NO